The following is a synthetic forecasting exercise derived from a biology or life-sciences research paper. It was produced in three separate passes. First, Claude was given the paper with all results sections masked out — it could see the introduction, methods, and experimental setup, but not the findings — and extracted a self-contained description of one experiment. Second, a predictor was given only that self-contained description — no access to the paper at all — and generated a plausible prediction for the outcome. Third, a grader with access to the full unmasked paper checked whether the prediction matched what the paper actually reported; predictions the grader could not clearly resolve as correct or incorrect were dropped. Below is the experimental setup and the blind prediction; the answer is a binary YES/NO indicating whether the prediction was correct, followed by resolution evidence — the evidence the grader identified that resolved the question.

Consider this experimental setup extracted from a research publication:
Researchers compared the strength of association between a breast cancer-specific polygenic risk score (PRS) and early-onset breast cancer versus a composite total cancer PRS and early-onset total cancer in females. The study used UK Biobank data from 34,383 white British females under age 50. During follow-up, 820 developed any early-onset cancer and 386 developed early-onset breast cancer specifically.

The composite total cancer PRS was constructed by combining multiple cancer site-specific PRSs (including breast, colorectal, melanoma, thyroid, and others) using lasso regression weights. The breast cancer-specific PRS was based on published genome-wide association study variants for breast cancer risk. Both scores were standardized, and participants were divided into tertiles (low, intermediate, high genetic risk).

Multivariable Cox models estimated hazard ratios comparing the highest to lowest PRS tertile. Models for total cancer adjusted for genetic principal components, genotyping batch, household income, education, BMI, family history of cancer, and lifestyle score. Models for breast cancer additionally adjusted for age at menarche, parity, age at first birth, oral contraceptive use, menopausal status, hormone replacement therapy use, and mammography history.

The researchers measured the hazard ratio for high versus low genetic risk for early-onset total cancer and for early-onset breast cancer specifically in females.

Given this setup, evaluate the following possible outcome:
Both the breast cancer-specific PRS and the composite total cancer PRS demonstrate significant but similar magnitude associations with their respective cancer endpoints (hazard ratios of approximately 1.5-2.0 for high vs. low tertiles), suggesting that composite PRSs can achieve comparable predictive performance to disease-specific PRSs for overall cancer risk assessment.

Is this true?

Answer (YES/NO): NO